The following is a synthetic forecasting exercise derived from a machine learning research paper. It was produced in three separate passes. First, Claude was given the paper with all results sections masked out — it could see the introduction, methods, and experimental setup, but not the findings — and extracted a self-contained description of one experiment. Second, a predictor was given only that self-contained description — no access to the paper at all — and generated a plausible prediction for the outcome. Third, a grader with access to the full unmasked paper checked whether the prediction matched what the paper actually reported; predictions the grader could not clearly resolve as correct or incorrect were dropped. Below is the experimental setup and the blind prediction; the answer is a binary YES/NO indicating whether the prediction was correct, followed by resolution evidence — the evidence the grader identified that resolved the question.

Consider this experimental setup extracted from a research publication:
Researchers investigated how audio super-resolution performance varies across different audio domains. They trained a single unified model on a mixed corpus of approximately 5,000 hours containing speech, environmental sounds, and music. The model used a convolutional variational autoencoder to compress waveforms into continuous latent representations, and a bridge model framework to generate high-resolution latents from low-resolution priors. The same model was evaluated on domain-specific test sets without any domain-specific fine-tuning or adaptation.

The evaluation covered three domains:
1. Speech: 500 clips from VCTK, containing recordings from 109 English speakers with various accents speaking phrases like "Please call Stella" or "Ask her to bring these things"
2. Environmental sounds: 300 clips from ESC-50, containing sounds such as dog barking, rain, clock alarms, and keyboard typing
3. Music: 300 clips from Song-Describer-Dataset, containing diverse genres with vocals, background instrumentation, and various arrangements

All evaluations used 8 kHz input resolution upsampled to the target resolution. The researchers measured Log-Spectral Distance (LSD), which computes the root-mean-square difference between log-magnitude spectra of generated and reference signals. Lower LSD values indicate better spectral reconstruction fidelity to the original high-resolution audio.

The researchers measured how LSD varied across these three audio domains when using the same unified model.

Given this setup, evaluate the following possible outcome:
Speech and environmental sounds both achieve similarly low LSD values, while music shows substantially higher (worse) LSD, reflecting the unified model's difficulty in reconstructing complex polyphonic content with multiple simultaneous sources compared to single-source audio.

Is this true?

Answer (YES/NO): NO